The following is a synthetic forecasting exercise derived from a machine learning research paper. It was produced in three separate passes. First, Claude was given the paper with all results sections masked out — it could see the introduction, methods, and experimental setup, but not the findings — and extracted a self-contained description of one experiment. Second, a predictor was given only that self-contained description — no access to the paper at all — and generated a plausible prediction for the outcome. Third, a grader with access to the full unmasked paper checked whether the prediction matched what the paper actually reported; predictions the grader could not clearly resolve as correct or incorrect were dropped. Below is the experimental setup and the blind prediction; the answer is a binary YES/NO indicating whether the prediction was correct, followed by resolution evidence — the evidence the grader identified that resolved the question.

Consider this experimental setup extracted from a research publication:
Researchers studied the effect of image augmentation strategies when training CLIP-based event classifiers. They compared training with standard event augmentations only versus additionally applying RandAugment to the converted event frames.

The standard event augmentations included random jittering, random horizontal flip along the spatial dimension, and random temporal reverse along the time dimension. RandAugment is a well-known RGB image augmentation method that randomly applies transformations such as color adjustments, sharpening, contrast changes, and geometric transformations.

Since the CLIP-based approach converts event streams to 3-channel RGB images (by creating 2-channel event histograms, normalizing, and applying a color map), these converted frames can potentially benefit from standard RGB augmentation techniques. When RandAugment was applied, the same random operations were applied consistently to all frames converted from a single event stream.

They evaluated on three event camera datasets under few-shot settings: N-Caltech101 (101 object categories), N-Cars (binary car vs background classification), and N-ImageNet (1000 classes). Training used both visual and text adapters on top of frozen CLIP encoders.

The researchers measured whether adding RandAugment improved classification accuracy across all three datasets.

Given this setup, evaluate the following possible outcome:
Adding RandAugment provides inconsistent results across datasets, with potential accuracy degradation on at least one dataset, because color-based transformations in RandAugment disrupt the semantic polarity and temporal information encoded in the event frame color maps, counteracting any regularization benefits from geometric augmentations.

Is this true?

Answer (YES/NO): NO